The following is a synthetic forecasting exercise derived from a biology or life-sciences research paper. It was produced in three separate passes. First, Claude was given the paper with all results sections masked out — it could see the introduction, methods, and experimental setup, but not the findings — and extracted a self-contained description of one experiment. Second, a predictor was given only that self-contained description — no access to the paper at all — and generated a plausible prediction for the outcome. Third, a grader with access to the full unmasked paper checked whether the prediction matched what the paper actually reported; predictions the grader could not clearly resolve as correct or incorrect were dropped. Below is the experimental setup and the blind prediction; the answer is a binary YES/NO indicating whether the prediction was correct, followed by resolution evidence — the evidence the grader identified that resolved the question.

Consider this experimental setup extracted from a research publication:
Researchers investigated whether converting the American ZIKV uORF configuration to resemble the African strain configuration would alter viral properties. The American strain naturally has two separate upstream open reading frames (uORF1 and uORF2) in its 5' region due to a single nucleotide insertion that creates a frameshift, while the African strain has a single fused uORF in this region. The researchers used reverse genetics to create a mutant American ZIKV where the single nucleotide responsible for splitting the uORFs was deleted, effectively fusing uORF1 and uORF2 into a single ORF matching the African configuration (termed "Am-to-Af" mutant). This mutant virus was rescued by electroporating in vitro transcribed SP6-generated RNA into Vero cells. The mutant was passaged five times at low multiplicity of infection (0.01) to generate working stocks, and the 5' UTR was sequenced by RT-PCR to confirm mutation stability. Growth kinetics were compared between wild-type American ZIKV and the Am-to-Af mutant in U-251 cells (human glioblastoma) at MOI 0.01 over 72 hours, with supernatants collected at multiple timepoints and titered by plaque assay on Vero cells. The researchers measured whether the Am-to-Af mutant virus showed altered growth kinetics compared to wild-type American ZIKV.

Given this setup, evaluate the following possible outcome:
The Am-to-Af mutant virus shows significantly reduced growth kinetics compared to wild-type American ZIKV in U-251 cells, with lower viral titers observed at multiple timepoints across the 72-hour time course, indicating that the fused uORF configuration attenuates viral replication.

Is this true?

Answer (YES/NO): NO